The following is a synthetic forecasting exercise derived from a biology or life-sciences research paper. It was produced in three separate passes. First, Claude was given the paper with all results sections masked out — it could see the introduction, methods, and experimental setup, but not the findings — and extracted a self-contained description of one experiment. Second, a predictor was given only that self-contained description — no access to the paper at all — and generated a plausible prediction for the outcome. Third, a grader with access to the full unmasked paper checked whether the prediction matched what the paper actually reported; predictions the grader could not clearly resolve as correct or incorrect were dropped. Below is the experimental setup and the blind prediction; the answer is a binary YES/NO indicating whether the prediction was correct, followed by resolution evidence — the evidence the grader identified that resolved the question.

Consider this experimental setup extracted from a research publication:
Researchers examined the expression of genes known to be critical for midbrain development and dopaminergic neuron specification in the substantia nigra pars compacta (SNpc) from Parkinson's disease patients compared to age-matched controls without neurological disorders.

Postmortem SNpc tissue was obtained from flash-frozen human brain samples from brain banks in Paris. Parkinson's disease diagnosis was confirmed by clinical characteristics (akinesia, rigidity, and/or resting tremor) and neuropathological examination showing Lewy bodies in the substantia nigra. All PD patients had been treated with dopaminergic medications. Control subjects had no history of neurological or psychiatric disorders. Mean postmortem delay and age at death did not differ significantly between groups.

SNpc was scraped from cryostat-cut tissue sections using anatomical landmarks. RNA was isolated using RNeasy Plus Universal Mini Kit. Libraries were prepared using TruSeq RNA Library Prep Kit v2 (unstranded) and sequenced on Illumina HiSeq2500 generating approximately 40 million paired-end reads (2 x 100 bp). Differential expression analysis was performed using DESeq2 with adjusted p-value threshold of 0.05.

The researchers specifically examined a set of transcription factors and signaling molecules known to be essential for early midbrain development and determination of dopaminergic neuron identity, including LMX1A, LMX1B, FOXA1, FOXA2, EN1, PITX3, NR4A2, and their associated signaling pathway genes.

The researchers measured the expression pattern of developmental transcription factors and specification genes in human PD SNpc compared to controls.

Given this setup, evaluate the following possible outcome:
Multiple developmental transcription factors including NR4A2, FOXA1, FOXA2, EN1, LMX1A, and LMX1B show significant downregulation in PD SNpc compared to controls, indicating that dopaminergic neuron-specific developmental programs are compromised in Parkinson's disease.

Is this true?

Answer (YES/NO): YES